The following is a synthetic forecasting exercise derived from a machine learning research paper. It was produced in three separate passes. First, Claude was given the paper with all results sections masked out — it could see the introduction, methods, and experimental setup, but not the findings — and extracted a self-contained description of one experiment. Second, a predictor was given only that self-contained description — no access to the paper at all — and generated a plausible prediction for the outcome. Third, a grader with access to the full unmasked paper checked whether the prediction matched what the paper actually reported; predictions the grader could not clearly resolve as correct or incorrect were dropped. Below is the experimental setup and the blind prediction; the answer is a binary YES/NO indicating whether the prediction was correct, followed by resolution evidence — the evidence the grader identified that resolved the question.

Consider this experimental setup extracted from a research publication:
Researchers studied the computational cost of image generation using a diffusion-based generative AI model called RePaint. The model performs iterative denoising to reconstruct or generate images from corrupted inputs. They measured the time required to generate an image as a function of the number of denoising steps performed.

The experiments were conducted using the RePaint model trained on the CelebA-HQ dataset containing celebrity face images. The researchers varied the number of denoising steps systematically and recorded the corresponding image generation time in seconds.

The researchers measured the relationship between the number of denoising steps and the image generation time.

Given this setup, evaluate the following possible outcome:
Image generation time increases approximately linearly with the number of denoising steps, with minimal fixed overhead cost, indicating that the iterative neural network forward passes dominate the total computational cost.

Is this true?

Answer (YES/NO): NO